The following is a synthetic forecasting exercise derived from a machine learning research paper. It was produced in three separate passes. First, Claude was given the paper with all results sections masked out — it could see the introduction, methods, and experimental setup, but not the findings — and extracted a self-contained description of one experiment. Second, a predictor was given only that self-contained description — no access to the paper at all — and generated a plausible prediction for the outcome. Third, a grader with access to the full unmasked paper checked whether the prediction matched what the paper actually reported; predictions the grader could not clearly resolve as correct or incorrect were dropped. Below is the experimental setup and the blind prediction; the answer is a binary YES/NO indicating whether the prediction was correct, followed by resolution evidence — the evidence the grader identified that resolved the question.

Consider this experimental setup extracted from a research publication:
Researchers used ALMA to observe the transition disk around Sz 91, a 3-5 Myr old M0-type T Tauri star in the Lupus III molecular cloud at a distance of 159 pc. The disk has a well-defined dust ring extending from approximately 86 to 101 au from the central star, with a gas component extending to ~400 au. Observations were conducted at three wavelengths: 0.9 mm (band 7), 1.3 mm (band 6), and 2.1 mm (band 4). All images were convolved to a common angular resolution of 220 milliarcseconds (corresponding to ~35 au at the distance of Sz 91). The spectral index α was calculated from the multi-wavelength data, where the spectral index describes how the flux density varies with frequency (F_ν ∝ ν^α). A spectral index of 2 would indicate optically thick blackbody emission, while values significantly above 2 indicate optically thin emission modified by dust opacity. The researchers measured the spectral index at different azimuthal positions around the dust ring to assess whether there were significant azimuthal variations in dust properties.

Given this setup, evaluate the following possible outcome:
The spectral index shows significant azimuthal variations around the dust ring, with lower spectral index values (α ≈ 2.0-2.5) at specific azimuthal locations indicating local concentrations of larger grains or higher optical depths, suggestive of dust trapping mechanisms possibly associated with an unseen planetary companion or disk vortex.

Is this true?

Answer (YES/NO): NO